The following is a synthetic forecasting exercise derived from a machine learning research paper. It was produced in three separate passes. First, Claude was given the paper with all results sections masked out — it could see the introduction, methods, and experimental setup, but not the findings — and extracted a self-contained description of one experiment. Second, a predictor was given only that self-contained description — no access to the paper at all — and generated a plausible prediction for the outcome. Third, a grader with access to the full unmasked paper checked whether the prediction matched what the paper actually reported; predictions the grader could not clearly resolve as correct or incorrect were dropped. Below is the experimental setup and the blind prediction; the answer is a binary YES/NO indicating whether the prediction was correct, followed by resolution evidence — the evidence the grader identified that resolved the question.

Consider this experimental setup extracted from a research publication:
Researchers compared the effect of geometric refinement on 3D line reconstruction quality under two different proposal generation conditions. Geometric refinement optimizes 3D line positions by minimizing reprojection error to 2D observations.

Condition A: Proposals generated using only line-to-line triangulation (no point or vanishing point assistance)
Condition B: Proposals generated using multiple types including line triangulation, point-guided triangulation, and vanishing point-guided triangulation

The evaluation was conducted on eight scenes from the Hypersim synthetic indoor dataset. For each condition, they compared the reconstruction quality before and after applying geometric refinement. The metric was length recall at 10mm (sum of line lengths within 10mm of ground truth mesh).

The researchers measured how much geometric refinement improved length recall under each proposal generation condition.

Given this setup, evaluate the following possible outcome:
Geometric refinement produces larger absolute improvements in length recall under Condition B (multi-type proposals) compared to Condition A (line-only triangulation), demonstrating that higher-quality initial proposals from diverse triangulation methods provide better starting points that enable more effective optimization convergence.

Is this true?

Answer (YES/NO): NO